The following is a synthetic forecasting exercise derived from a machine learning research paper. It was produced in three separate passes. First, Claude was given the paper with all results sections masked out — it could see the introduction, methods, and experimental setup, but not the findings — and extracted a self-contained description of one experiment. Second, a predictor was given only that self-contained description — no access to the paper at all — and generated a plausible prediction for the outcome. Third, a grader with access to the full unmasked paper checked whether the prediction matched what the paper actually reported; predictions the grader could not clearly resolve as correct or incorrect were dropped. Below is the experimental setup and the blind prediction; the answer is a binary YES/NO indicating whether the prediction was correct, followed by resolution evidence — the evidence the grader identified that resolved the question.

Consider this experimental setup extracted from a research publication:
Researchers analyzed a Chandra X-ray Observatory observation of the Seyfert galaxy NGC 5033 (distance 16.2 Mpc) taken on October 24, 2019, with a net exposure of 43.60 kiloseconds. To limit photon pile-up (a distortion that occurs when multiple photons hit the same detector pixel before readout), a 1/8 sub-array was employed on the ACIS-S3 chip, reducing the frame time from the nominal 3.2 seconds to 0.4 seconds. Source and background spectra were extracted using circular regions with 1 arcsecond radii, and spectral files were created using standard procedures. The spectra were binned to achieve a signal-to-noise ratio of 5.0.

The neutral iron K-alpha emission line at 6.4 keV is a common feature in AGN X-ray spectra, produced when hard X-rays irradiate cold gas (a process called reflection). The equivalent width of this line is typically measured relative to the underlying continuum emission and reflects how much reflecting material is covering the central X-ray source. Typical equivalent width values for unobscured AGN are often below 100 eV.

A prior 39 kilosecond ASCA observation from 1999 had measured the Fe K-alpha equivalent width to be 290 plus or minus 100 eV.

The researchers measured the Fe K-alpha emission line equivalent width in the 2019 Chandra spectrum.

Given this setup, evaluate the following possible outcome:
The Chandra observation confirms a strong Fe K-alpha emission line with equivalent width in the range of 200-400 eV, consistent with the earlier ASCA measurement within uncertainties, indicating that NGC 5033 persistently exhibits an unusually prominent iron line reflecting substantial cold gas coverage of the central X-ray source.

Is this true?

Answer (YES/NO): NO